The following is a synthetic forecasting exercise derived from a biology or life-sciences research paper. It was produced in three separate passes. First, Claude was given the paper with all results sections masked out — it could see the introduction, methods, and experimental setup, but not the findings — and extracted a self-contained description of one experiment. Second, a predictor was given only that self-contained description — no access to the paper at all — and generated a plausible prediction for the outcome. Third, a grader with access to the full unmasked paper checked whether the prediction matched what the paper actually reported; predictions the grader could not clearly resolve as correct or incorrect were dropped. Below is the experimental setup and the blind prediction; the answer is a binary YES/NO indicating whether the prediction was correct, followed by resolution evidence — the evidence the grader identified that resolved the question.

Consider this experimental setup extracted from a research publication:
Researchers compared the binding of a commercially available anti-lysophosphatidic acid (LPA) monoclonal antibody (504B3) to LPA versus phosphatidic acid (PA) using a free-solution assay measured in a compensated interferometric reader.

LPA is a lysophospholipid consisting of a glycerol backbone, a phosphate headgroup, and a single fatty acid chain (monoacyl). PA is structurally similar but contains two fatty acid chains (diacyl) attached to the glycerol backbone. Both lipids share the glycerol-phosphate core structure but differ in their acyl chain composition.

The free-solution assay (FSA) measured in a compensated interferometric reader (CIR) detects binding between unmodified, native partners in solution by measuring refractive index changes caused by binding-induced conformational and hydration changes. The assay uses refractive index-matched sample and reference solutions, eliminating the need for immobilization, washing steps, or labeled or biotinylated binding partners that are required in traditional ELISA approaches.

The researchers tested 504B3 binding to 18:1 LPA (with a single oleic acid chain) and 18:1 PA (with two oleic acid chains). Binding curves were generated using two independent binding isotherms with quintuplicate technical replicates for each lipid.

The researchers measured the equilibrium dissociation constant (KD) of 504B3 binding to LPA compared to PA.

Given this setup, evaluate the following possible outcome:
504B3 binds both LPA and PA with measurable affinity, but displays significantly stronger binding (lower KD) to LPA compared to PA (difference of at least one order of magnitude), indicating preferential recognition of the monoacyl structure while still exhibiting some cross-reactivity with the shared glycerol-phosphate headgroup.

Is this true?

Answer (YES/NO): NO